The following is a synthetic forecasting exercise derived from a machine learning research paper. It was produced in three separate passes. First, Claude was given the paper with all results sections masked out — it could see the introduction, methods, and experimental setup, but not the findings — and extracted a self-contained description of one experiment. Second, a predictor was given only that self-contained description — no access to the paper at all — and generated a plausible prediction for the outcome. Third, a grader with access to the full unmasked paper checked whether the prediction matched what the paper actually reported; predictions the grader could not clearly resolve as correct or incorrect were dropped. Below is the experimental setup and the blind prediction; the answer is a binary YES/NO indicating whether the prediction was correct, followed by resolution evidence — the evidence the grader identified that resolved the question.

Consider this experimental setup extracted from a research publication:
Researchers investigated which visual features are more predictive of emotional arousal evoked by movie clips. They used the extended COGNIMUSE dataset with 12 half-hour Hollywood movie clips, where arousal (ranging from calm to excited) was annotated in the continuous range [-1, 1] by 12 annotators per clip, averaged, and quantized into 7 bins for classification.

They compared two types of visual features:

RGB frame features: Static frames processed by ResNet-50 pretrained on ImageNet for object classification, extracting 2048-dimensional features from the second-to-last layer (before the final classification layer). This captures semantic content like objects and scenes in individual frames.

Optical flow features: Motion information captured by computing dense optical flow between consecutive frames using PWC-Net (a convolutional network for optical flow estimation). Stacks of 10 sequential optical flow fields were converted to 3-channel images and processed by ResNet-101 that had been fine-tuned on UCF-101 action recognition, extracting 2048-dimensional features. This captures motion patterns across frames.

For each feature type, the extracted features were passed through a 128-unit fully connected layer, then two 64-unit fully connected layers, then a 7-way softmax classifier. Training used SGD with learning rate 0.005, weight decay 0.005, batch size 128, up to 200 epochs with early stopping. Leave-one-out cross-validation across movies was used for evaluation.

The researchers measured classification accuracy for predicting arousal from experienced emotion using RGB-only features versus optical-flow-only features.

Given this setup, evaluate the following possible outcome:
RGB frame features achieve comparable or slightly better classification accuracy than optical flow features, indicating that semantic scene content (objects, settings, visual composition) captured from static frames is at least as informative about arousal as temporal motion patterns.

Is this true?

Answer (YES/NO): NO